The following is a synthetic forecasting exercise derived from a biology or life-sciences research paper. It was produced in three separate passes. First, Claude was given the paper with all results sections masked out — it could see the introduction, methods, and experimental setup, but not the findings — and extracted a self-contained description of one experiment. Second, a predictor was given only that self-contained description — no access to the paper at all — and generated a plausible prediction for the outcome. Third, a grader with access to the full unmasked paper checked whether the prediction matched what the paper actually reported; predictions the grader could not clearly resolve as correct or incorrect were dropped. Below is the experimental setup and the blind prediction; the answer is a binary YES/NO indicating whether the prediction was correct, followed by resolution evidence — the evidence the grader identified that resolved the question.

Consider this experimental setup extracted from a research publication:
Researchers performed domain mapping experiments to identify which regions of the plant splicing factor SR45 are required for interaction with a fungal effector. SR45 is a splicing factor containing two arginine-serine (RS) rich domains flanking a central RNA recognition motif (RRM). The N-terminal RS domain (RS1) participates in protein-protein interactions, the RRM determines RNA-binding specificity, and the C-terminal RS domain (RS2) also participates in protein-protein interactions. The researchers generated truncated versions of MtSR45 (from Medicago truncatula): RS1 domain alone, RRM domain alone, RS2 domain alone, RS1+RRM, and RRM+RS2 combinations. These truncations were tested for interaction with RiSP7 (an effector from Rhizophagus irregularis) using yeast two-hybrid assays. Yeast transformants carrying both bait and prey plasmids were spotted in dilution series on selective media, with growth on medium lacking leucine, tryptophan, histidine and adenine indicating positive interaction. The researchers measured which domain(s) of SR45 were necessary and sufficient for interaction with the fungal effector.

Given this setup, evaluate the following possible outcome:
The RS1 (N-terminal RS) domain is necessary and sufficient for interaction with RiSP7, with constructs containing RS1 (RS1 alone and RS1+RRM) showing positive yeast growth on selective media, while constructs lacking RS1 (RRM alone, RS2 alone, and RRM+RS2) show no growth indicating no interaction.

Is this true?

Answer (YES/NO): NO